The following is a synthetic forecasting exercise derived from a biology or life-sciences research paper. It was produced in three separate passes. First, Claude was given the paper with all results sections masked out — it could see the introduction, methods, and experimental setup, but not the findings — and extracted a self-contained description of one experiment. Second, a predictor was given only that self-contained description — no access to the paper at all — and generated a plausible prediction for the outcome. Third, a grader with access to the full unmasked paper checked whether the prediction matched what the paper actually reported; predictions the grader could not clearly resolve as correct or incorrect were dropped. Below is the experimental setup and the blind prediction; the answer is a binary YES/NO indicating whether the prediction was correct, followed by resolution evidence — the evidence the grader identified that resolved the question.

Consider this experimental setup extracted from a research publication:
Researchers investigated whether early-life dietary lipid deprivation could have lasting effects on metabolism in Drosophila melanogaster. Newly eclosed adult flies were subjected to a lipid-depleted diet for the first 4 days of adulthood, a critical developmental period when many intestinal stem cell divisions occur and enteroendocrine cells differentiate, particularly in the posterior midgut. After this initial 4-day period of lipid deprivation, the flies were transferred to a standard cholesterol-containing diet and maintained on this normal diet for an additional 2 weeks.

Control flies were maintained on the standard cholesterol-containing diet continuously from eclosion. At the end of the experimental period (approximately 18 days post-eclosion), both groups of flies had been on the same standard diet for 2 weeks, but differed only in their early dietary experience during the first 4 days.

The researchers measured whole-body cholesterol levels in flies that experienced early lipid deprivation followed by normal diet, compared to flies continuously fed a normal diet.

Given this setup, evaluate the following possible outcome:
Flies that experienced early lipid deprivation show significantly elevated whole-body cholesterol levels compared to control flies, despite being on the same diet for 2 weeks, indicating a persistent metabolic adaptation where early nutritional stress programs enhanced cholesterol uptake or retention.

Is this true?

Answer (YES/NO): YES